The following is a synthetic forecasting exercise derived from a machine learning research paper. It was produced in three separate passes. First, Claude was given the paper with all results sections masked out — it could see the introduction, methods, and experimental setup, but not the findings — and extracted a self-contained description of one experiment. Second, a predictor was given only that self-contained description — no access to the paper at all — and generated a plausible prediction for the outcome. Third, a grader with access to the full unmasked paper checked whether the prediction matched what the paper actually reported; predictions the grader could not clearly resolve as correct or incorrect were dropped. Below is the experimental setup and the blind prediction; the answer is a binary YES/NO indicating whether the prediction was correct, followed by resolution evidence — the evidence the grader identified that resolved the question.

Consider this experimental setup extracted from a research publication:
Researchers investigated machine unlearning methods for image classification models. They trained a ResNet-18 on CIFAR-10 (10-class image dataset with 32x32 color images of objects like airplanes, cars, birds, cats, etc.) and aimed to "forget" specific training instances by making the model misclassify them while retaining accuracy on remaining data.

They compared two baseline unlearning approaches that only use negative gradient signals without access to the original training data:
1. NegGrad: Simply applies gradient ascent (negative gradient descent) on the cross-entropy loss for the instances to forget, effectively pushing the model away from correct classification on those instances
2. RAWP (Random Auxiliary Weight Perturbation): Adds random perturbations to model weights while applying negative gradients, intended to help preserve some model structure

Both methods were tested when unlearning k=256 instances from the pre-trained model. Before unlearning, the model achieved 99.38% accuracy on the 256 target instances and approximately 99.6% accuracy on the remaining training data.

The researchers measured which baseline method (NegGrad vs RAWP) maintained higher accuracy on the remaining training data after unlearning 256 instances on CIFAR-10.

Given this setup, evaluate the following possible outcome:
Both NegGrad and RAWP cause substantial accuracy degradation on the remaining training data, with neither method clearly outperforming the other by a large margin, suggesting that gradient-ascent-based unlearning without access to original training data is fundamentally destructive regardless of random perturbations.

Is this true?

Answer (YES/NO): YES